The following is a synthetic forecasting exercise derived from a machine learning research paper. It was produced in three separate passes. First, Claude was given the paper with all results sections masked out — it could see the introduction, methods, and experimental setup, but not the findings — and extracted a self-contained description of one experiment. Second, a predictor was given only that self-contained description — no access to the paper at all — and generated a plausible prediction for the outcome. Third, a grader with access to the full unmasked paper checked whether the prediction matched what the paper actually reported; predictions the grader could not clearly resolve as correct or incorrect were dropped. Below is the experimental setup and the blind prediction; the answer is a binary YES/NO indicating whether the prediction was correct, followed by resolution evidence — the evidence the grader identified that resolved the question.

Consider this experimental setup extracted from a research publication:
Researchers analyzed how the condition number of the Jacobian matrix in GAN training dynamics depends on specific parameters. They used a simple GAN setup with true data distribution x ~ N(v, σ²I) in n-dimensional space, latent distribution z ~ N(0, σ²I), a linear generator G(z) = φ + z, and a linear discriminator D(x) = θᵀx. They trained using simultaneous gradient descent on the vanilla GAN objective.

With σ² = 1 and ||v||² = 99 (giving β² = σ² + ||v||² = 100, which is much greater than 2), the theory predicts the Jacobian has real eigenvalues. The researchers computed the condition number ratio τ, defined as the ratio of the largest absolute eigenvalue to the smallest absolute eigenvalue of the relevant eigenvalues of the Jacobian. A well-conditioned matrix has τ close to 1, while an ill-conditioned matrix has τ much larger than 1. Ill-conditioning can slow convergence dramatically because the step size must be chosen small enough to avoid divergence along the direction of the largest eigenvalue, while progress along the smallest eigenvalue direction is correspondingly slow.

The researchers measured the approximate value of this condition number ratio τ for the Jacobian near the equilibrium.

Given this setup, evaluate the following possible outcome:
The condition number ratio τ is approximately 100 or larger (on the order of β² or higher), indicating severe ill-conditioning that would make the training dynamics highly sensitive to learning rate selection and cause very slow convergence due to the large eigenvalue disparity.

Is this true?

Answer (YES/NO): NO